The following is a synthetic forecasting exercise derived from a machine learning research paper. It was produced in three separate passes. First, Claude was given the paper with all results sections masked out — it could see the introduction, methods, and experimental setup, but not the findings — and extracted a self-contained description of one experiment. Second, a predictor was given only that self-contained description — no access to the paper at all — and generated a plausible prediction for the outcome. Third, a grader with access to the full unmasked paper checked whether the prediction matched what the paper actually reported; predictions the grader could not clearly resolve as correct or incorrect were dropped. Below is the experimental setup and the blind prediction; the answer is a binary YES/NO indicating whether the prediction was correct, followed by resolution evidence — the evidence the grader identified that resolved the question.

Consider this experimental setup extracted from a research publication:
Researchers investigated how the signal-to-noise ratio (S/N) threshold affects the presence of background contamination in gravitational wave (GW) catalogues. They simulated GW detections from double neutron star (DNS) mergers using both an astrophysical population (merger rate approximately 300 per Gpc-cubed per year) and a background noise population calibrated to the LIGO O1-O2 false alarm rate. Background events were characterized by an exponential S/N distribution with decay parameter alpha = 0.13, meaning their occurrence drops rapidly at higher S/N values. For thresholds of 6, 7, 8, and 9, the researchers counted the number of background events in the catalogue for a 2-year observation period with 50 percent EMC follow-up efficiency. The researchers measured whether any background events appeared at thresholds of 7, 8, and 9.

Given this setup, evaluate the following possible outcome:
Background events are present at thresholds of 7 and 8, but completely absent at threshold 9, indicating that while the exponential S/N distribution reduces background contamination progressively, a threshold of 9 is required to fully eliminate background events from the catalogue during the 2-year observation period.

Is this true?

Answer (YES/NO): NO